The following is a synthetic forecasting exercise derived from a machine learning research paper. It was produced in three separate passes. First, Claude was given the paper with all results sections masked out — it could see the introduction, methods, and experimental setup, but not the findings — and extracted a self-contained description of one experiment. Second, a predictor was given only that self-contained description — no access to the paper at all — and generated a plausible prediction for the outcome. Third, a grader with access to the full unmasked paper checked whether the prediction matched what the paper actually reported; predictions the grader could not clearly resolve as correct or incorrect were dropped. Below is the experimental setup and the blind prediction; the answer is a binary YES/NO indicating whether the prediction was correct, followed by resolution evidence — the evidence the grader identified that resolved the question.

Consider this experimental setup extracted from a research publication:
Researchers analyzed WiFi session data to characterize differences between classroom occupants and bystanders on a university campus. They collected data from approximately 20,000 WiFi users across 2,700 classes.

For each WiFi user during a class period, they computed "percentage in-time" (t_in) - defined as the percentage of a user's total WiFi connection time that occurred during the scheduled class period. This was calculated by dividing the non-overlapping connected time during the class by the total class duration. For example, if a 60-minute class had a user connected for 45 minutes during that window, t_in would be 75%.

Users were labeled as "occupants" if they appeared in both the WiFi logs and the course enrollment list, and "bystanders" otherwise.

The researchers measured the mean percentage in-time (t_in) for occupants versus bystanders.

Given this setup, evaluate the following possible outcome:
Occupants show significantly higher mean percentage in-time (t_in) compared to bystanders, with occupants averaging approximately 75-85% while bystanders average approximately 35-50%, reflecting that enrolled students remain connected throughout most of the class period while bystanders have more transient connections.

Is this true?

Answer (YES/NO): NO